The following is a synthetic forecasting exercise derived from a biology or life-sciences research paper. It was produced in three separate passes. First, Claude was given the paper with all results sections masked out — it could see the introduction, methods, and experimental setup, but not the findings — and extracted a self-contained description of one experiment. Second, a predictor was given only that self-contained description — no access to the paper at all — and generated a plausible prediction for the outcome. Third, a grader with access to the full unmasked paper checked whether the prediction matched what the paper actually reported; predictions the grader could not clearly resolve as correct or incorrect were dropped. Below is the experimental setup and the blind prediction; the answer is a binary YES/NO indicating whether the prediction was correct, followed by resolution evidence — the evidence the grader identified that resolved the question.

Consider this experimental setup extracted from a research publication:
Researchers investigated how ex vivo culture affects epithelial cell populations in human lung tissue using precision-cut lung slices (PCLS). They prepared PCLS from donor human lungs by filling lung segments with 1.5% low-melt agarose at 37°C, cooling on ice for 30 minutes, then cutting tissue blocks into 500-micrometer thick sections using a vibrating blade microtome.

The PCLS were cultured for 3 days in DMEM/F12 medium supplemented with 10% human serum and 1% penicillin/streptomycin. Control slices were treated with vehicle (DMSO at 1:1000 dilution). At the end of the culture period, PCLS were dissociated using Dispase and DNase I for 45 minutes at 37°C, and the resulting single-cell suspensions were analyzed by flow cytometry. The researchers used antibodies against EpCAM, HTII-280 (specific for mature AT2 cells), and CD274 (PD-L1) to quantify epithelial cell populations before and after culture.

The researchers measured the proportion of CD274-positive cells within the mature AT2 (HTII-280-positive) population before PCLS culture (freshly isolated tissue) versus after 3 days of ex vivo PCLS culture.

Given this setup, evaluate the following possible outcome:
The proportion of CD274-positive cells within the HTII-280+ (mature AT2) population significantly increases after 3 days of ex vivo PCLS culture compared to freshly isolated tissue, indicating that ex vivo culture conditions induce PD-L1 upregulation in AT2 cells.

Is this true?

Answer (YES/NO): YES